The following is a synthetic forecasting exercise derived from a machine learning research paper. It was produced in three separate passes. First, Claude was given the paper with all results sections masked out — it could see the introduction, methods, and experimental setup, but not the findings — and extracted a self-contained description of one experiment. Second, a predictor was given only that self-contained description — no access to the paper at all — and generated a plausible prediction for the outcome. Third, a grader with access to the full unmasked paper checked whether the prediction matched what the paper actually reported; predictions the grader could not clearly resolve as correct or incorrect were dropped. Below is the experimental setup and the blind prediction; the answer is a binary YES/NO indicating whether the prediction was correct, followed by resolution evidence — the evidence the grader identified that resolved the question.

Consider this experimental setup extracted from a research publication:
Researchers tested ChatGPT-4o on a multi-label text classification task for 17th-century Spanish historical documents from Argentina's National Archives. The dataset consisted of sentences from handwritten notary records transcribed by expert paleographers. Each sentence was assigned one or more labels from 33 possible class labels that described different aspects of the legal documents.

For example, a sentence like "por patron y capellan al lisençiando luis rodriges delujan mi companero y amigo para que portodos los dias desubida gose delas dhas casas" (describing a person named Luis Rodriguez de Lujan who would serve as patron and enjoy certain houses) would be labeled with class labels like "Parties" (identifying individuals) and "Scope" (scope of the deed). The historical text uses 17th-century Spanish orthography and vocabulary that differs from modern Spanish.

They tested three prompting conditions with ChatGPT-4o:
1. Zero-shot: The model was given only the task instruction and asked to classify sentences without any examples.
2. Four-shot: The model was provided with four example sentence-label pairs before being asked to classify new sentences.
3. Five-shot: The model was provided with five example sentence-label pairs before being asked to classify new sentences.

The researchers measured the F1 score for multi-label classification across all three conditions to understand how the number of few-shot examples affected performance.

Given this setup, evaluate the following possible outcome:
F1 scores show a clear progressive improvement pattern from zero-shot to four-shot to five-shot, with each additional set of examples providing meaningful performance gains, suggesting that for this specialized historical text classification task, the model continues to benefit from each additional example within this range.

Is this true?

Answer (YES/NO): NO